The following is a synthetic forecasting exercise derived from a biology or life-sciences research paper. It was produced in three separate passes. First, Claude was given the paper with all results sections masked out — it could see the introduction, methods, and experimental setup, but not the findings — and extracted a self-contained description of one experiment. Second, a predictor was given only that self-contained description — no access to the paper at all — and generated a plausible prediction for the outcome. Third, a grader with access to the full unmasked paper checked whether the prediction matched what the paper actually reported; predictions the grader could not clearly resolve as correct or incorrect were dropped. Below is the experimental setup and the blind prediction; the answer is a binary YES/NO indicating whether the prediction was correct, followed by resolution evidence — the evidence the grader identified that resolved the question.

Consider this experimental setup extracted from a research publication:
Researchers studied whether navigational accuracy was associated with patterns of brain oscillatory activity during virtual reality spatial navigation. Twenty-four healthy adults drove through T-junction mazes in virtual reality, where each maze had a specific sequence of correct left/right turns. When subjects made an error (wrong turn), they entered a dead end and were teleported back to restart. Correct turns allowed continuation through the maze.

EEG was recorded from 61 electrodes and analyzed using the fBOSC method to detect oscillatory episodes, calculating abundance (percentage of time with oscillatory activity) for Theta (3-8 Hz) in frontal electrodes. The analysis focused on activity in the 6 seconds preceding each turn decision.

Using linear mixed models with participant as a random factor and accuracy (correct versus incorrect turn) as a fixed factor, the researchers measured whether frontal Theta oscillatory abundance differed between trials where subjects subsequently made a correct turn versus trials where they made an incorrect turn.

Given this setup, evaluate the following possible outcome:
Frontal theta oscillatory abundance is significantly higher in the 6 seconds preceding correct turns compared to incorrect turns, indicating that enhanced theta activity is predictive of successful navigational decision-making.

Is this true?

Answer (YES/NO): NO